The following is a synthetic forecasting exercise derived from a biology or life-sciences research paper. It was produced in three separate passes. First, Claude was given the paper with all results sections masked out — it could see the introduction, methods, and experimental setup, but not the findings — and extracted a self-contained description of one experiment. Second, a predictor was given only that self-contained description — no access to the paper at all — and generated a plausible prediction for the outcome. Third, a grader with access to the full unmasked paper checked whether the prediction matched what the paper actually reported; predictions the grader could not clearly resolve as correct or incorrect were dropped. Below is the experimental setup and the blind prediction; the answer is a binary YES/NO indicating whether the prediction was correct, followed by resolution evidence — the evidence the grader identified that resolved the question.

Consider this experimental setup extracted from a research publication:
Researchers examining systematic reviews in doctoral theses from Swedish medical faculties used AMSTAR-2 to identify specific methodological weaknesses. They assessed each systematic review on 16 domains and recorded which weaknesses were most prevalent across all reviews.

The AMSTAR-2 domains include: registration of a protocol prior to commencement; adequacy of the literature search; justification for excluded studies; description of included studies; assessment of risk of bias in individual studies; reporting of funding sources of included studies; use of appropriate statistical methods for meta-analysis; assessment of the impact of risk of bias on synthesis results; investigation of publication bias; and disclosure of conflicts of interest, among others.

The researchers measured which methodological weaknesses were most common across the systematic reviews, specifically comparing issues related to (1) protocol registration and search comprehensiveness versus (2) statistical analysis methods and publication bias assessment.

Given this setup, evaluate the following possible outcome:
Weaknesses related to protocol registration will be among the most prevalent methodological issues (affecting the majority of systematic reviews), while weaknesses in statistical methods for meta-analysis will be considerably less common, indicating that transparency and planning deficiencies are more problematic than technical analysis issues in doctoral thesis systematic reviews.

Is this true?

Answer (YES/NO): YES